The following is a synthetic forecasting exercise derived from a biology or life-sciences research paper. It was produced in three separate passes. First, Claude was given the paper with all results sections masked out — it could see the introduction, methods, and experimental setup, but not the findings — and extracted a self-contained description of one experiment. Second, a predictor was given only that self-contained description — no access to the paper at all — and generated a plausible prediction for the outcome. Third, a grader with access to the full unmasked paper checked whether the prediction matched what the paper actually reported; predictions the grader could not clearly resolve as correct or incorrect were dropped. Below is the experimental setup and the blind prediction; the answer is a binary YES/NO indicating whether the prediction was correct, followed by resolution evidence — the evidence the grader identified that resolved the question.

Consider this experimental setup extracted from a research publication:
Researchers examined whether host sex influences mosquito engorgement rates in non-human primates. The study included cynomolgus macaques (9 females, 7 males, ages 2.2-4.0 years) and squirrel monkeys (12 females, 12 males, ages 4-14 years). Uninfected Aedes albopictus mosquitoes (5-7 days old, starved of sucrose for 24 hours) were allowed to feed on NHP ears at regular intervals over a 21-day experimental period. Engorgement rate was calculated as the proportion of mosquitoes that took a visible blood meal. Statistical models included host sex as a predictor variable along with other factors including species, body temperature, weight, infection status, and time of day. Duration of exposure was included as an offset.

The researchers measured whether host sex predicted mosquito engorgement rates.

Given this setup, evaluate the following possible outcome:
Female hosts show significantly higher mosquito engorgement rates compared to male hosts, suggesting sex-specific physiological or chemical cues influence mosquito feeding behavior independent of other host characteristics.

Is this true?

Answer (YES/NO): NO